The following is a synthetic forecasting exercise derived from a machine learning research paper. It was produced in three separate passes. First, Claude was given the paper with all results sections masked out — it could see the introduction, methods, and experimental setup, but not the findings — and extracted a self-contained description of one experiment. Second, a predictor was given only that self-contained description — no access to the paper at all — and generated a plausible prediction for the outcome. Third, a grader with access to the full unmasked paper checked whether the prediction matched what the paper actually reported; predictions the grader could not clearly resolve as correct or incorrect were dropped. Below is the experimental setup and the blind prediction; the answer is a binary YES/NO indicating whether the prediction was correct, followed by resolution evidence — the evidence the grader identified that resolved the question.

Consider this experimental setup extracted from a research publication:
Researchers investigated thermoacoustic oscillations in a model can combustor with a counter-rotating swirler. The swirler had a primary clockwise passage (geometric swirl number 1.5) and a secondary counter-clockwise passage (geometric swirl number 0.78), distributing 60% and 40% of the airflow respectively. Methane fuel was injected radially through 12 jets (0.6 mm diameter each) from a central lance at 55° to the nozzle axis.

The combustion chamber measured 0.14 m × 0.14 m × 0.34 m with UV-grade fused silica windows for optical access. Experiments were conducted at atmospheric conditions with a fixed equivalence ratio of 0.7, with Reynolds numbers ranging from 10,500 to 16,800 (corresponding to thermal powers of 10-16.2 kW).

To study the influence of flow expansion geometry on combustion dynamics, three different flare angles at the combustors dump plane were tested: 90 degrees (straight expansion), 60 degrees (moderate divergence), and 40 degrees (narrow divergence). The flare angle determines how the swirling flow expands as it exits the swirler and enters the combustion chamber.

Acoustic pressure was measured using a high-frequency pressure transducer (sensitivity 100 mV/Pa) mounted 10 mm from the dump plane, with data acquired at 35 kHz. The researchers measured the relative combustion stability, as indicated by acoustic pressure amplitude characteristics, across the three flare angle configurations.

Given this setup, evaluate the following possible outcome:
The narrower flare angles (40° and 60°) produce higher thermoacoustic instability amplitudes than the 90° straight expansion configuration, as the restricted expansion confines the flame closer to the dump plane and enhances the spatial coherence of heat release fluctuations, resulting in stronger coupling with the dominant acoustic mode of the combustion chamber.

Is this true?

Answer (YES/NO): YES